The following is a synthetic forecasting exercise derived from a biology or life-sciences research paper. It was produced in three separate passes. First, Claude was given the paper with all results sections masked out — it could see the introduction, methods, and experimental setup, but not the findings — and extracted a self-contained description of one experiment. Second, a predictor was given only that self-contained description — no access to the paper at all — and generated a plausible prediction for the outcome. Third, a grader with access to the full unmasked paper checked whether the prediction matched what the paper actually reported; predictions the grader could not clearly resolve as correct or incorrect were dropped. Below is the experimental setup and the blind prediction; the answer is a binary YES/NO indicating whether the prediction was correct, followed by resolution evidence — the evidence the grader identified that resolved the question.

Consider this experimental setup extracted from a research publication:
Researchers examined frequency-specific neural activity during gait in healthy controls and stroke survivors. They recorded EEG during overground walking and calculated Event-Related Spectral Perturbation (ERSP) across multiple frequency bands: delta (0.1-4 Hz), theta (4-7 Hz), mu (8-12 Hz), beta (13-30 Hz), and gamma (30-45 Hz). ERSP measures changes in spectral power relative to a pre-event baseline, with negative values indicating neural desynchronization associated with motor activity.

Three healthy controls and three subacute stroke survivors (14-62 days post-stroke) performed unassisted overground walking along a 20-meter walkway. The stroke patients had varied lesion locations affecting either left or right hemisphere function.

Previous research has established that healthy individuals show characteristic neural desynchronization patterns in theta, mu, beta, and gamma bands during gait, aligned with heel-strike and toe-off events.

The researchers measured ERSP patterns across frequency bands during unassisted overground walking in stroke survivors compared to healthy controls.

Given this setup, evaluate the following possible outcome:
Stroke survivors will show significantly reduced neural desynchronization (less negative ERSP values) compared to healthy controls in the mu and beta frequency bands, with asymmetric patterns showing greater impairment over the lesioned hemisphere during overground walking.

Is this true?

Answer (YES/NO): NO